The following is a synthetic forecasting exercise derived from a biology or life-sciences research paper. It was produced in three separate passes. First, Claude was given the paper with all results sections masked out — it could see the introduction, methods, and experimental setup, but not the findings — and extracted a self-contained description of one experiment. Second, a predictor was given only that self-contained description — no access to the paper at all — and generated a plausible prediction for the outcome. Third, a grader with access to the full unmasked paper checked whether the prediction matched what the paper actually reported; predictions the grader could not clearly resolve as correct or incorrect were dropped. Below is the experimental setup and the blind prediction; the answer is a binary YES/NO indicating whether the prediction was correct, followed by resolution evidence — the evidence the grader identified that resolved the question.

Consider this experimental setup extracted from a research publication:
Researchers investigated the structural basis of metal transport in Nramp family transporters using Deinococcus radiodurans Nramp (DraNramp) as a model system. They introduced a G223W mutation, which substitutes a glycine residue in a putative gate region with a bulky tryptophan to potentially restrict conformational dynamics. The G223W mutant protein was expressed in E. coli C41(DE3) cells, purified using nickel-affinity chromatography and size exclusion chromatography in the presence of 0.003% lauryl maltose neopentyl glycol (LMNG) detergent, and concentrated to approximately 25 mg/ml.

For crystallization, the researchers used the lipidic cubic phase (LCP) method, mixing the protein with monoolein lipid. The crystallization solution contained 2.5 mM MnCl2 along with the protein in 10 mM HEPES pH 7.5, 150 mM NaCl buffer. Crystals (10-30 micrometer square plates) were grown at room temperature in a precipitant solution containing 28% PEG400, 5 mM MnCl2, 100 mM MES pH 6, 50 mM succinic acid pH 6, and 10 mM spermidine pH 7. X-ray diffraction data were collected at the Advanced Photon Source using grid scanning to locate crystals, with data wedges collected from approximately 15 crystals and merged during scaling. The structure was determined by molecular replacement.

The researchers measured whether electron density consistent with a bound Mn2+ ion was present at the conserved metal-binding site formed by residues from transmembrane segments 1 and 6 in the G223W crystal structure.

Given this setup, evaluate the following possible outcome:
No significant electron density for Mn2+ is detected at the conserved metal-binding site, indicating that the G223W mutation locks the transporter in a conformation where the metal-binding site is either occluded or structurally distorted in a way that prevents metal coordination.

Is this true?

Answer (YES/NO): NO